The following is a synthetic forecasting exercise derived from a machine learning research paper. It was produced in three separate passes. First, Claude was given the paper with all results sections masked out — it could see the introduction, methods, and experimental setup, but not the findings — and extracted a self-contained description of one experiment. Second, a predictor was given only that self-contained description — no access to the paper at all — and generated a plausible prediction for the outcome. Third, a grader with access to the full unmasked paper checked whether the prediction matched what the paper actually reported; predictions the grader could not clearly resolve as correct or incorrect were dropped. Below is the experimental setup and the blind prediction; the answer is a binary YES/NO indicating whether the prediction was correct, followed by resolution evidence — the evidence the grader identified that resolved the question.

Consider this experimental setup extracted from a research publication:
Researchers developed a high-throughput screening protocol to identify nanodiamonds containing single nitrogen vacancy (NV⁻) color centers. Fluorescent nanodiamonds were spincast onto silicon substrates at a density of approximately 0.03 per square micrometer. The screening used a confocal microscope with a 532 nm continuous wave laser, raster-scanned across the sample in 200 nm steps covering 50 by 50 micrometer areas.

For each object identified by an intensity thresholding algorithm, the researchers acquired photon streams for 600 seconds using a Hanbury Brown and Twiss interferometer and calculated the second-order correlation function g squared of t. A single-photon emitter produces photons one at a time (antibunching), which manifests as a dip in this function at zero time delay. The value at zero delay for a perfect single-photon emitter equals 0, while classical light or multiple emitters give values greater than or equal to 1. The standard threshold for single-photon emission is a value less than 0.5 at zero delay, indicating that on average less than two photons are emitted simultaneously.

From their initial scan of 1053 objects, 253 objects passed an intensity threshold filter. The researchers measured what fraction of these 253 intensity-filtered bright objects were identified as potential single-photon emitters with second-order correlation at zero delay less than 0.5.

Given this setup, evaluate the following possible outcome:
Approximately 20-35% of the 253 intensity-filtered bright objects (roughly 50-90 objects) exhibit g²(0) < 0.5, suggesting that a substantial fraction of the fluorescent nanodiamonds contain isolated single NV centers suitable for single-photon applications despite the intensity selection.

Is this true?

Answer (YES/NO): NO